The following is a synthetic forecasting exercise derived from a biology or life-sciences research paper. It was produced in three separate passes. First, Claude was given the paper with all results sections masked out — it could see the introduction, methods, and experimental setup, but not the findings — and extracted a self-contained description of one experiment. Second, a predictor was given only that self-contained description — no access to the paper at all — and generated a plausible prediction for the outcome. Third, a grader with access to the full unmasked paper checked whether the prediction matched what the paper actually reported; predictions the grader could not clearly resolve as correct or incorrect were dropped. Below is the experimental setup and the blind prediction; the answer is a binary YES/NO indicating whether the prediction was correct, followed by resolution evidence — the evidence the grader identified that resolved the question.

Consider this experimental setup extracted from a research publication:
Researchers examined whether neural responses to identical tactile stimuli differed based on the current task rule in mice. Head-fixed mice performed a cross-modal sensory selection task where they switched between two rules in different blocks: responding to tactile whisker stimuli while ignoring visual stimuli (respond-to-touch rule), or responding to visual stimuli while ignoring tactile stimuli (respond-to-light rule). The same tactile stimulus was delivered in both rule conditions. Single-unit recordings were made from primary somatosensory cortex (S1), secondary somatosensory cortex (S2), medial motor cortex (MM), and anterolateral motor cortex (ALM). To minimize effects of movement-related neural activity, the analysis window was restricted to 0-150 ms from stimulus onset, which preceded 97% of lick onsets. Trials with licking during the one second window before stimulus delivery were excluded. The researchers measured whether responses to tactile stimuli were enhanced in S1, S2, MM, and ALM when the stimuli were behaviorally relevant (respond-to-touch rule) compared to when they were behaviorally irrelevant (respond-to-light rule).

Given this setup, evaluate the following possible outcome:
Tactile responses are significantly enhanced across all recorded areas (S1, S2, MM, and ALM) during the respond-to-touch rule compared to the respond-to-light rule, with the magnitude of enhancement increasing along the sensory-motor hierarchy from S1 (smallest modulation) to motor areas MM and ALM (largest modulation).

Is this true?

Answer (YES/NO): NO